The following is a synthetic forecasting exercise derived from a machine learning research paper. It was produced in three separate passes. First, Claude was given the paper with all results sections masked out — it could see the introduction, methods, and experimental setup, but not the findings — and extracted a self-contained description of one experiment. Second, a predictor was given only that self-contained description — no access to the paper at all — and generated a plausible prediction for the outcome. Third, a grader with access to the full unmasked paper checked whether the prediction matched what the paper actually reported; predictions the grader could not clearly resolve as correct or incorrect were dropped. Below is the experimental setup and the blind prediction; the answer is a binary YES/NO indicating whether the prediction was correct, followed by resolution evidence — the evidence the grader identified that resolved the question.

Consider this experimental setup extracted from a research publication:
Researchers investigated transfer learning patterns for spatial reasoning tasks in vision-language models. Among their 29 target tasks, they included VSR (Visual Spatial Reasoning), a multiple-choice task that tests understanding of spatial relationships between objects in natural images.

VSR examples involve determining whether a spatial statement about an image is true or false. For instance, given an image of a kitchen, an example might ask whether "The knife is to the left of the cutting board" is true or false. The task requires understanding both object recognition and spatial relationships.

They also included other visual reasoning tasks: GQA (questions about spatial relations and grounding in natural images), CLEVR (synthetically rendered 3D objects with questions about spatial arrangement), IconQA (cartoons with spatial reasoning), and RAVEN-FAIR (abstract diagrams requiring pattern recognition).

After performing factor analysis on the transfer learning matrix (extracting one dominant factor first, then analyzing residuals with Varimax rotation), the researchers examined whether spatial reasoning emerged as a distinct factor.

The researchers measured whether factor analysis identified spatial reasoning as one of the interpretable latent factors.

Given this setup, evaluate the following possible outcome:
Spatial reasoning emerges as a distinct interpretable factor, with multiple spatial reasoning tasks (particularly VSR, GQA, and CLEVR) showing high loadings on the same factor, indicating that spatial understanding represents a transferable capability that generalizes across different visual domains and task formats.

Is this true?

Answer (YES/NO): NO